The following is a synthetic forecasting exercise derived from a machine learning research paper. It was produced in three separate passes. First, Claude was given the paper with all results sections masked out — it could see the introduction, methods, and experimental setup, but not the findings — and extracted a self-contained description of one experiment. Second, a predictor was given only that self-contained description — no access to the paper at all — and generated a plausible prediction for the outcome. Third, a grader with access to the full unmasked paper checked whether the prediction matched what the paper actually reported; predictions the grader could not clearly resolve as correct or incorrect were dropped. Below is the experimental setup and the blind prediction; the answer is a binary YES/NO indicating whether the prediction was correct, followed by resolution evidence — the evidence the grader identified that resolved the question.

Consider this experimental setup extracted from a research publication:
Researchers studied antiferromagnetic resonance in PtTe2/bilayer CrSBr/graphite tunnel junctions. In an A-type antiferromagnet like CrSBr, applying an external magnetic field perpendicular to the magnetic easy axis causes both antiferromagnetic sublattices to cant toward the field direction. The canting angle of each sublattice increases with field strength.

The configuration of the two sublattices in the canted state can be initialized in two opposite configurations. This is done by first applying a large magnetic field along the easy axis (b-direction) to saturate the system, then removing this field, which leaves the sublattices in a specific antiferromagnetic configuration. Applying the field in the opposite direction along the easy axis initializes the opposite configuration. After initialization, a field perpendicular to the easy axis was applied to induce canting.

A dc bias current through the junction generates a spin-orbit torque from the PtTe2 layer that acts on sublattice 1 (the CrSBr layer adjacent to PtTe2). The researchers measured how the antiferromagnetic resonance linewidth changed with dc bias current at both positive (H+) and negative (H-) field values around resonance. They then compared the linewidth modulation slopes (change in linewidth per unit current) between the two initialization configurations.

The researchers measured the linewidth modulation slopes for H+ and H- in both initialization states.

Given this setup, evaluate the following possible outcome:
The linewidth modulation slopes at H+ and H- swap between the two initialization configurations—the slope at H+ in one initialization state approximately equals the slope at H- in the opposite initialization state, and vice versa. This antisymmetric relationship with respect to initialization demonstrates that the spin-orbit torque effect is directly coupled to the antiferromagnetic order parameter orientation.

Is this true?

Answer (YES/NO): YES